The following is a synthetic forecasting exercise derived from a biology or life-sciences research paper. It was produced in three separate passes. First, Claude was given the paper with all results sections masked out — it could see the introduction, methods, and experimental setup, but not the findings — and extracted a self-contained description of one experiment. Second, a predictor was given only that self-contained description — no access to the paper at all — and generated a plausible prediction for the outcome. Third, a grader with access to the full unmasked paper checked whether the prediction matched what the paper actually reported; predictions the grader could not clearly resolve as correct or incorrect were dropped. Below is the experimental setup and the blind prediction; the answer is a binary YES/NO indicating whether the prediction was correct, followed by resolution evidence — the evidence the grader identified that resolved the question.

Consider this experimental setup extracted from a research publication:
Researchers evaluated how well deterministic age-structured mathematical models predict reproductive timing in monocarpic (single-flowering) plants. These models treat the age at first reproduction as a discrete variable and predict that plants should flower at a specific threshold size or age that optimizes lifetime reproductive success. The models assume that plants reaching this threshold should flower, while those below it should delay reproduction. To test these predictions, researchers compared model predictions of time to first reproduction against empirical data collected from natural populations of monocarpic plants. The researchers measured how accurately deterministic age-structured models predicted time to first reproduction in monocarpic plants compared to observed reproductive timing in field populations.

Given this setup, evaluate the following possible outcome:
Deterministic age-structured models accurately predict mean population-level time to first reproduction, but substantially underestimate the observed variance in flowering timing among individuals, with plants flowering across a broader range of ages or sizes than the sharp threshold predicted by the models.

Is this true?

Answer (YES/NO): NO